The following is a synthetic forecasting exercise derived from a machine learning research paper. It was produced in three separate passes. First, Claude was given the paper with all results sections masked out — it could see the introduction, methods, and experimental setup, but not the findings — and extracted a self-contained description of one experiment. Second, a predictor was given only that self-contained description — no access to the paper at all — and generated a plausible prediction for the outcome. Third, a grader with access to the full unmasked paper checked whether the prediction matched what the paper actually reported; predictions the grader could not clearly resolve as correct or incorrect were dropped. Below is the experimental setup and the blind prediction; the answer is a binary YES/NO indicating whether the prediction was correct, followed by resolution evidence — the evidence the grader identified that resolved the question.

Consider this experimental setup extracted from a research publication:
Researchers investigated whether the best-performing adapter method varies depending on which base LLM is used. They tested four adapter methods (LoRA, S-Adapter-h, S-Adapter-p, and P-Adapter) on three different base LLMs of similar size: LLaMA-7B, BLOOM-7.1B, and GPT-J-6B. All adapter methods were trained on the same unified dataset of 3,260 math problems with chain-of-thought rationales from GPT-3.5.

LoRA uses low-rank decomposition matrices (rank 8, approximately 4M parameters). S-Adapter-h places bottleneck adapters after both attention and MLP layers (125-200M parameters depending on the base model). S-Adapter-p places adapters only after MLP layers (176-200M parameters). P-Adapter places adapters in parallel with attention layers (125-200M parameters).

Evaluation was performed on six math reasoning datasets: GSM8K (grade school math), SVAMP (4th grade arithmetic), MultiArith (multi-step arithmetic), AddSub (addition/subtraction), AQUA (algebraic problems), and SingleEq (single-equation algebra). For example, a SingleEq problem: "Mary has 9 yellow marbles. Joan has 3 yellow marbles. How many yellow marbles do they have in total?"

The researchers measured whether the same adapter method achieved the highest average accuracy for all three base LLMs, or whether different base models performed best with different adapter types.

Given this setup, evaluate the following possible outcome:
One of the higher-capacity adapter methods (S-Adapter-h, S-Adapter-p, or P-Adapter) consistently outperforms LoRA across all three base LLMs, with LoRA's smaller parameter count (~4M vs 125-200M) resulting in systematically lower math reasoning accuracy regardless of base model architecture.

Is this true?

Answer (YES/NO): NO